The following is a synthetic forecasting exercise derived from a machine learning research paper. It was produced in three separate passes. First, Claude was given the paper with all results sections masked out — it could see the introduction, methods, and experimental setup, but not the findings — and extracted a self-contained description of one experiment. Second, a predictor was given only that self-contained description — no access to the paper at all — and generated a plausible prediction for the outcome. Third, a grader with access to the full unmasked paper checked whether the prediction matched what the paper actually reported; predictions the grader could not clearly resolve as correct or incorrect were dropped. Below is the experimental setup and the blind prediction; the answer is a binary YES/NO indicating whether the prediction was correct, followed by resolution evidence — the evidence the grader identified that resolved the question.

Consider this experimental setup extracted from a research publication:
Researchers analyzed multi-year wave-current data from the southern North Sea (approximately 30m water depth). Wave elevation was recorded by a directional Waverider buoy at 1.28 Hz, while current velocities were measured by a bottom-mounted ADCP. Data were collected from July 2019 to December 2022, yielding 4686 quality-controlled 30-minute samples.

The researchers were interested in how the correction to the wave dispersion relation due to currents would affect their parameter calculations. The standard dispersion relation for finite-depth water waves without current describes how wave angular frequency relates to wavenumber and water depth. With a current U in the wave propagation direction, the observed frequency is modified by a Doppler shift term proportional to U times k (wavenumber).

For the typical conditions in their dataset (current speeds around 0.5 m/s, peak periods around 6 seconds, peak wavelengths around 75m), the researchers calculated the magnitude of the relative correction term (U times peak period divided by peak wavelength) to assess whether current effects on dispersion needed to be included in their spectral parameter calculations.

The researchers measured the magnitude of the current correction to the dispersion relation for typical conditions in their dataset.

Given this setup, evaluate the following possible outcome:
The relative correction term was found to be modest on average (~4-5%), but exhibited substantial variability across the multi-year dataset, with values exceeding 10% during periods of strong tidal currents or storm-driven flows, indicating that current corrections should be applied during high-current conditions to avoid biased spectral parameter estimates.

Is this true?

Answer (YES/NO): NO